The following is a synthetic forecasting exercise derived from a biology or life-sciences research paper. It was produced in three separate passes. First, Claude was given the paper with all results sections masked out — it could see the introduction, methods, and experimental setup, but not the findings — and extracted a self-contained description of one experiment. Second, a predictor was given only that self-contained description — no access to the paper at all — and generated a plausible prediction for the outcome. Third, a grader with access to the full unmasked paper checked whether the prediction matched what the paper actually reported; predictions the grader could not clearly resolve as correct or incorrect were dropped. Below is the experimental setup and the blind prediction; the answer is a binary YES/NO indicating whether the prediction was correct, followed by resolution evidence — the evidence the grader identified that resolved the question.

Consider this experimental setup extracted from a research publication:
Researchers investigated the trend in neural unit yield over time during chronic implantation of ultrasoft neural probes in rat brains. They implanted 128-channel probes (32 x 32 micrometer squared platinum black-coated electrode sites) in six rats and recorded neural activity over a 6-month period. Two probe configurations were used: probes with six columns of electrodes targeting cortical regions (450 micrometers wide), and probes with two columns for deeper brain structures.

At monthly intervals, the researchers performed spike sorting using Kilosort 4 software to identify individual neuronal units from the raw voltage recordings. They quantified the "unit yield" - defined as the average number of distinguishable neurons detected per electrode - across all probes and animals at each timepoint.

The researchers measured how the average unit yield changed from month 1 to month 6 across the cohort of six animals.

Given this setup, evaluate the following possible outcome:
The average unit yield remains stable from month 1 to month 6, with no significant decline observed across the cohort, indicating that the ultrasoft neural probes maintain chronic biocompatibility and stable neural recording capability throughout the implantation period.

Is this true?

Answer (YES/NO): NO